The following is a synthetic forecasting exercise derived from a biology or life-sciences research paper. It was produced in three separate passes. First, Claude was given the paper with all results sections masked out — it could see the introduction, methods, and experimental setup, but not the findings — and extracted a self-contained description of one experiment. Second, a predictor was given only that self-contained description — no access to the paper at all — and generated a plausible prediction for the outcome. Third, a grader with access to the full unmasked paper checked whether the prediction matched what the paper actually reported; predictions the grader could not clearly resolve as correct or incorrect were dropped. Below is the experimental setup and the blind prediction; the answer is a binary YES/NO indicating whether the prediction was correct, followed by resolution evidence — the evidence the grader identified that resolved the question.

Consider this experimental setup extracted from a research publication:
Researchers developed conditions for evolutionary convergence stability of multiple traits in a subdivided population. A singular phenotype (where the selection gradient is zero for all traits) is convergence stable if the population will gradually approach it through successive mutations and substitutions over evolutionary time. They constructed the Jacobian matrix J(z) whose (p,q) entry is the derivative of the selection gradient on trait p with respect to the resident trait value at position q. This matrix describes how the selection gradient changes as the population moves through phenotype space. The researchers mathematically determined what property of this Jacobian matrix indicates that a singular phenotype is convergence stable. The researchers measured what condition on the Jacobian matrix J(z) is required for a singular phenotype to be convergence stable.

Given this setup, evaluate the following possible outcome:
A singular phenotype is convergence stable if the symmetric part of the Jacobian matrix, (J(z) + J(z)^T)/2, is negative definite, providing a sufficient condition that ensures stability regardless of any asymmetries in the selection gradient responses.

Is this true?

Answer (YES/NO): NO